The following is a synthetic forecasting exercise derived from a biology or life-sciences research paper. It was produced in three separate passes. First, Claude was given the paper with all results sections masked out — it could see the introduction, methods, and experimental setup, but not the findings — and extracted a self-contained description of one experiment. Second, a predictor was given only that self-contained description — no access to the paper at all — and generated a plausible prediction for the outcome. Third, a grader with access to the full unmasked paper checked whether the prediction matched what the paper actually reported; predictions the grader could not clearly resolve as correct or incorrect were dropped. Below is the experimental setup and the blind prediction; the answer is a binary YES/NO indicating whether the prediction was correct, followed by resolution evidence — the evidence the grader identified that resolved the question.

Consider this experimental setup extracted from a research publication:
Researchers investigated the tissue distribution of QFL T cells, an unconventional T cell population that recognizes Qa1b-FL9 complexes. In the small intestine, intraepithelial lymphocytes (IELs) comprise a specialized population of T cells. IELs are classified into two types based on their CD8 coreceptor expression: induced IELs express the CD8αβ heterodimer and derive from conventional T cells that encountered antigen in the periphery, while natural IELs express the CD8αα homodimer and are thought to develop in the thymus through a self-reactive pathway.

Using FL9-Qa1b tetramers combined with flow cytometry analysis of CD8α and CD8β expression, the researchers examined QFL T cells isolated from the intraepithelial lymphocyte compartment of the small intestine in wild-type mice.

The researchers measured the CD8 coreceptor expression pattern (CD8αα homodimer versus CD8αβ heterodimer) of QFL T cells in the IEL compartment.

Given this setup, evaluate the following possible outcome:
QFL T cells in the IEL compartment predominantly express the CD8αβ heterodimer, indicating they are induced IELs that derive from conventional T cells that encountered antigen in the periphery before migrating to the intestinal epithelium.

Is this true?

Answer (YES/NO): NO